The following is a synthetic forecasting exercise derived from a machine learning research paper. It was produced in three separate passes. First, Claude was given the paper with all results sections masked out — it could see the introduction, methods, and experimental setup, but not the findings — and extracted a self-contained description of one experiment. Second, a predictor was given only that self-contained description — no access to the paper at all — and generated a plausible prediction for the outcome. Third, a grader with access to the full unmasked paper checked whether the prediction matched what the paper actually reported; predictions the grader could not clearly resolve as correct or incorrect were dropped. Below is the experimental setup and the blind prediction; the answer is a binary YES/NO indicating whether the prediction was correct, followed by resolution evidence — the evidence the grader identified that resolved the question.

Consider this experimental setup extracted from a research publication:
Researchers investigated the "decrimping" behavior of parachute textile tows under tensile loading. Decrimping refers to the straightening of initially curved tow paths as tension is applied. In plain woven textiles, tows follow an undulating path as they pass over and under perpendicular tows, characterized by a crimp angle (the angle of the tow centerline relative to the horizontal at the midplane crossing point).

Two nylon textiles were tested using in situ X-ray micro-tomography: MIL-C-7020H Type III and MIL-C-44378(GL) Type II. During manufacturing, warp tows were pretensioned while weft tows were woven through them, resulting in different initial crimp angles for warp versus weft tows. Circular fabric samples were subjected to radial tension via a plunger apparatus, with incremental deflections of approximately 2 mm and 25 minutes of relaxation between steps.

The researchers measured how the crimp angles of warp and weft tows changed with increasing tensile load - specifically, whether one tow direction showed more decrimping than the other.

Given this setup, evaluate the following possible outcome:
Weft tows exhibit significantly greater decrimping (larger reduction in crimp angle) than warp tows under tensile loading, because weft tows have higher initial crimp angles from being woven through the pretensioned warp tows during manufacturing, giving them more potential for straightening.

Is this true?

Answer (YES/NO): YES